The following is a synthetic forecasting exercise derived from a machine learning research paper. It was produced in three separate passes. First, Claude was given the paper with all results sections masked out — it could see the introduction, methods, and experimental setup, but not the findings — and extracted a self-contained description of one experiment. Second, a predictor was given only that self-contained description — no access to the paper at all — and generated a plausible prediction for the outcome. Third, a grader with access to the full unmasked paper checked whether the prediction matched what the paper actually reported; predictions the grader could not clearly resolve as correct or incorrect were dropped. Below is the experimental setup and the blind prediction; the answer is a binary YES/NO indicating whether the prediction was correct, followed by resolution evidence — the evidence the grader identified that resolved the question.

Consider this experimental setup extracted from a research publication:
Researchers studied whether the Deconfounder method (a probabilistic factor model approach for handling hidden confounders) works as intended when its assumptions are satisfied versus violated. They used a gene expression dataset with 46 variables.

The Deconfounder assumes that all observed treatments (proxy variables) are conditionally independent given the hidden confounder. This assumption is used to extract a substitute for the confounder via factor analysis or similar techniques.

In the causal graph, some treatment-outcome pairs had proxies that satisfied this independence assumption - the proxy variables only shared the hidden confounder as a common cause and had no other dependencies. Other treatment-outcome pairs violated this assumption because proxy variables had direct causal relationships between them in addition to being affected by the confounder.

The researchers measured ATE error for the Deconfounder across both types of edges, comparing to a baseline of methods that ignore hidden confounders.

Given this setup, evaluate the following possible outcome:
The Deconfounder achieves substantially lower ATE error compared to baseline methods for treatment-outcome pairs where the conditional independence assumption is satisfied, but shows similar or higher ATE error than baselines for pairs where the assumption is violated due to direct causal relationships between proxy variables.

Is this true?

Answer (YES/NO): YES